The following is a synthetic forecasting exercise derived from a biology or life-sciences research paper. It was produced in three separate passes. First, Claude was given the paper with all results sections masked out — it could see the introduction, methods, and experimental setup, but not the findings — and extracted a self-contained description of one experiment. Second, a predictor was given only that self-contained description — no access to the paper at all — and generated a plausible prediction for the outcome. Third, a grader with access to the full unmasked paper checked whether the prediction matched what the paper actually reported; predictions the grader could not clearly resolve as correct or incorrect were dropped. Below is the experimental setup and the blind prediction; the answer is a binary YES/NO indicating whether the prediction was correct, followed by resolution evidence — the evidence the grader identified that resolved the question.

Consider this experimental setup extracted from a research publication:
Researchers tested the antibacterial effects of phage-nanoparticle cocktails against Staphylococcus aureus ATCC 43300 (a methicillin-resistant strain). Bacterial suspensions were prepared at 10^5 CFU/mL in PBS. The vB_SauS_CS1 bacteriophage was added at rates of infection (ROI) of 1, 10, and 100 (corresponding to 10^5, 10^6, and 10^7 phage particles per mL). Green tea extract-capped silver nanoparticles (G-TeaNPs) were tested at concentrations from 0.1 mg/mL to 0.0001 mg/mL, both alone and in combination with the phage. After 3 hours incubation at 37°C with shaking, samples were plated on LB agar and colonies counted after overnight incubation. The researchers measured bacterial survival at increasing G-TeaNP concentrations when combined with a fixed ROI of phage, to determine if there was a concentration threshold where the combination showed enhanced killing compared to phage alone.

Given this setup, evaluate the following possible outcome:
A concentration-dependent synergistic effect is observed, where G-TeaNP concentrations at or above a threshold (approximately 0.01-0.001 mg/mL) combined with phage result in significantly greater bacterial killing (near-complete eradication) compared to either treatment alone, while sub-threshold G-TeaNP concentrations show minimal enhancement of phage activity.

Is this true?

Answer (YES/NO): NO